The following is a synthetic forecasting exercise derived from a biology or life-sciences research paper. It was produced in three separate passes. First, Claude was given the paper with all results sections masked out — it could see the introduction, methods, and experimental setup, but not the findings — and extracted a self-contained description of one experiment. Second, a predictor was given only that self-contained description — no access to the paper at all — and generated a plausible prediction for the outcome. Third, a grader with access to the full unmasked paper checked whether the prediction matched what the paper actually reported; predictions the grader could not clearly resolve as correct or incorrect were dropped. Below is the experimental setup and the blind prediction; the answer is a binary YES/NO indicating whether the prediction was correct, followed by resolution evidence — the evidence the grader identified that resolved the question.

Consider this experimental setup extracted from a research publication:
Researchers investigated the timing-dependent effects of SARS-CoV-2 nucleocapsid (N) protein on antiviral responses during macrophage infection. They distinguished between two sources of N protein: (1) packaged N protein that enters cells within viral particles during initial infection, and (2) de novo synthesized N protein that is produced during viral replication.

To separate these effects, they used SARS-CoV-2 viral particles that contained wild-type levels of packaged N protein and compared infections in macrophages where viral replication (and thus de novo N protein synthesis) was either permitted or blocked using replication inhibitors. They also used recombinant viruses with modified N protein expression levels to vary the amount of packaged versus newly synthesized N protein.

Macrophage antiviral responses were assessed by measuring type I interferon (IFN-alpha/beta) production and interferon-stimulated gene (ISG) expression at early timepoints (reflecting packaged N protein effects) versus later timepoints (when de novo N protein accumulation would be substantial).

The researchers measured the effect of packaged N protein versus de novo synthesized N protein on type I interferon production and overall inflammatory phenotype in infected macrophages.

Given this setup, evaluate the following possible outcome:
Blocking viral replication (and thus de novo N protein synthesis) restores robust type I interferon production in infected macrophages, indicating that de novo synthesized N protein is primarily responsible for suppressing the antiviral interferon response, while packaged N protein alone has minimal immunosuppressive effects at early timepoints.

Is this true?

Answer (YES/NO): NO